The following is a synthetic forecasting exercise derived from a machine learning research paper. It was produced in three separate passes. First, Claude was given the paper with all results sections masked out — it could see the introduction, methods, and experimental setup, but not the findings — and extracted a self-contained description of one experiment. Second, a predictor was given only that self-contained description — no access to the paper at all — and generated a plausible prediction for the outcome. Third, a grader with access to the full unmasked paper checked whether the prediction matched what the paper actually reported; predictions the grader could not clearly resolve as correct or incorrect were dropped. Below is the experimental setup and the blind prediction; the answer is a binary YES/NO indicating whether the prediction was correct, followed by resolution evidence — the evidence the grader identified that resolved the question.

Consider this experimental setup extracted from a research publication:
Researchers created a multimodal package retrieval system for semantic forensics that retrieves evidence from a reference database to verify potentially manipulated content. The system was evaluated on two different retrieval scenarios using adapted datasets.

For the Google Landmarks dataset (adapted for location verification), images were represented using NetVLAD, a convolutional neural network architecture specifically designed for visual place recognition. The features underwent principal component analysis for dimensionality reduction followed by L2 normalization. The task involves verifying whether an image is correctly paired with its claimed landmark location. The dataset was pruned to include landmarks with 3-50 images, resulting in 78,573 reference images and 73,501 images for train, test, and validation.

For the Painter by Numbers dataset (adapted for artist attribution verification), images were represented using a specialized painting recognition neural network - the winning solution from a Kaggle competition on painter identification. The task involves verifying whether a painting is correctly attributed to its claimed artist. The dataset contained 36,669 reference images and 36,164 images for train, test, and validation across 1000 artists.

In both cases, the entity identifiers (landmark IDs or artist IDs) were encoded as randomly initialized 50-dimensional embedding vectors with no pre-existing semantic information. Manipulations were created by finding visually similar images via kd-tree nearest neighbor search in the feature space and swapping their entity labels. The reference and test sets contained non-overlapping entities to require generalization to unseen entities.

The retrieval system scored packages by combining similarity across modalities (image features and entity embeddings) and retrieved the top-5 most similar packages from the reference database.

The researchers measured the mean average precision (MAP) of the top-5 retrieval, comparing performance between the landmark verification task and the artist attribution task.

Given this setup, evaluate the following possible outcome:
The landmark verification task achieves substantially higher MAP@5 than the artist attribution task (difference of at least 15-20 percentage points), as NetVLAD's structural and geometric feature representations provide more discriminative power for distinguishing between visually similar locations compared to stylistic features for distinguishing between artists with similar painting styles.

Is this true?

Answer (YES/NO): NO